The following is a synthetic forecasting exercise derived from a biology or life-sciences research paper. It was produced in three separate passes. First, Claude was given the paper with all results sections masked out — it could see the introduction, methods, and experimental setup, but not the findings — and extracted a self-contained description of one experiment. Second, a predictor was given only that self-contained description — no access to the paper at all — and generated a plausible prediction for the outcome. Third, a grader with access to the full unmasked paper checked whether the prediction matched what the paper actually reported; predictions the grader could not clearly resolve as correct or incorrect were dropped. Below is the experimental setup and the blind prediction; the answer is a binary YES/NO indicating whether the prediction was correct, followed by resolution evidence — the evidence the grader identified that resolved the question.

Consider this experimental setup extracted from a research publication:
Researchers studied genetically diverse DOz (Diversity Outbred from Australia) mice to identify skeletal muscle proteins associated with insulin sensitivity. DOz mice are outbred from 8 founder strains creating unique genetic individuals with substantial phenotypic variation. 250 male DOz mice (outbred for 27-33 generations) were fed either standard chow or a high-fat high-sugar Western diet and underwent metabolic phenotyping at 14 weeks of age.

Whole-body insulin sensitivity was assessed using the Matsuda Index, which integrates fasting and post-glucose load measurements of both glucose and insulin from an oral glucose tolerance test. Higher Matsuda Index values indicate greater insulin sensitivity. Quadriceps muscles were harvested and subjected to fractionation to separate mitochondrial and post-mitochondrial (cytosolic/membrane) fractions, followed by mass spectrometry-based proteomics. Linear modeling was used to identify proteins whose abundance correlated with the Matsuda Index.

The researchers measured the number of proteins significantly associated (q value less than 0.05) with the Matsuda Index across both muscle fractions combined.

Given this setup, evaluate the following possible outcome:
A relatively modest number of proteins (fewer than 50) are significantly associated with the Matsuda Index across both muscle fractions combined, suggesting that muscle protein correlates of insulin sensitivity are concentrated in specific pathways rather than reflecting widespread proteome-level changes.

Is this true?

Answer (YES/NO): NO